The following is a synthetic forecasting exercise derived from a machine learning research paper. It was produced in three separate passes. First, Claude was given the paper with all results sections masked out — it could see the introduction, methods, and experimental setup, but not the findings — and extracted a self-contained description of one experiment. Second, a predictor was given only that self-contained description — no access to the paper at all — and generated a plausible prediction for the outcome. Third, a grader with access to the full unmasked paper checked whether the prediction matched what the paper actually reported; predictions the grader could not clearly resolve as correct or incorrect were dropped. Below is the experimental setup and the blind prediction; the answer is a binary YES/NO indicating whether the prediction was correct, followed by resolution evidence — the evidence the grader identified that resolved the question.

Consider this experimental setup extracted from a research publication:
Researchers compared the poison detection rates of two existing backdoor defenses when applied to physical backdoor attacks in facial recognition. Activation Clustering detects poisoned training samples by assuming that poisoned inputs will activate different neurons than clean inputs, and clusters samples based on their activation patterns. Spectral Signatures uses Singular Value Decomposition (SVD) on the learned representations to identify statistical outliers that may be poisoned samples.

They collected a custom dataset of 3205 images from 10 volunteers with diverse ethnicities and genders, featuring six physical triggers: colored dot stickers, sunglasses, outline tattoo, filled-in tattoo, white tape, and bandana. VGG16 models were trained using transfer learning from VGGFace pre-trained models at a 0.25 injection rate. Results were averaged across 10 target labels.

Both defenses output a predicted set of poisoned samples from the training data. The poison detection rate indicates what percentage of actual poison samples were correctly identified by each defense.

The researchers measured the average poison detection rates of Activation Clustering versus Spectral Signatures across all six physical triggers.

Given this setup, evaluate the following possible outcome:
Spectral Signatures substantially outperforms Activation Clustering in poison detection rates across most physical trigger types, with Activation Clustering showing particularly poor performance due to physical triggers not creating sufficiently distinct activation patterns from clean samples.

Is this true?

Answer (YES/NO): NO